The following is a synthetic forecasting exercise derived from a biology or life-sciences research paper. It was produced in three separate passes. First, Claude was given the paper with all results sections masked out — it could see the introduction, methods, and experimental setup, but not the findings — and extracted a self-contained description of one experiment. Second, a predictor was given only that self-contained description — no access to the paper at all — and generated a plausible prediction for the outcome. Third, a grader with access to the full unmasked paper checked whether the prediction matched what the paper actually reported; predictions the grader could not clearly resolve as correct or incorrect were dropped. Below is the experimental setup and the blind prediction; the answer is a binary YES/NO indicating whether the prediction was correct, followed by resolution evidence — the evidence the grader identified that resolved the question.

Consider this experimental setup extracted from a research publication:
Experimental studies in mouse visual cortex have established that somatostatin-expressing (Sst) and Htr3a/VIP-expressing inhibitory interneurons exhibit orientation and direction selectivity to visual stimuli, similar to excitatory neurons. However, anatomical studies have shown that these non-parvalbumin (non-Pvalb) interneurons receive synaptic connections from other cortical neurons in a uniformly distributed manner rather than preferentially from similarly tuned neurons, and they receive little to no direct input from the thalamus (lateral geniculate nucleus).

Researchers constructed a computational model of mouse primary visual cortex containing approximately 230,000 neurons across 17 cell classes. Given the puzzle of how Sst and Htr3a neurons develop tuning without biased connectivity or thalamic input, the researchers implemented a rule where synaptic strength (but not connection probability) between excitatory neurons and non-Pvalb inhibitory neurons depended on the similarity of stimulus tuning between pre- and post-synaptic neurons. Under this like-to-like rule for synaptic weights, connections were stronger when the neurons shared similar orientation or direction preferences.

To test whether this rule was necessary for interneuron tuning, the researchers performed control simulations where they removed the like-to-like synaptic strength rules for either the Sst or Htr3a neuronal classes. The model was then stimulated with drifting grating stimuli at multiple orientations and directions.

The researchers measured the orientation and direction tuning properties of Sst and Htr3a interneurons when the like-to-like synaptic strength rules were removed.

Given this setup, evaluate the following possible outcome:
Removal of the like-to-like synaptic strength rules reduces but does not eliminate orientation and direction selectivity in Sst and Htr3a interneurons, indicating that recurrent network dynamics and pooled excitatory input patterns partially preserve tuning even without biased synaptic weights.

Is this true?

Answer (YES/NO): NO